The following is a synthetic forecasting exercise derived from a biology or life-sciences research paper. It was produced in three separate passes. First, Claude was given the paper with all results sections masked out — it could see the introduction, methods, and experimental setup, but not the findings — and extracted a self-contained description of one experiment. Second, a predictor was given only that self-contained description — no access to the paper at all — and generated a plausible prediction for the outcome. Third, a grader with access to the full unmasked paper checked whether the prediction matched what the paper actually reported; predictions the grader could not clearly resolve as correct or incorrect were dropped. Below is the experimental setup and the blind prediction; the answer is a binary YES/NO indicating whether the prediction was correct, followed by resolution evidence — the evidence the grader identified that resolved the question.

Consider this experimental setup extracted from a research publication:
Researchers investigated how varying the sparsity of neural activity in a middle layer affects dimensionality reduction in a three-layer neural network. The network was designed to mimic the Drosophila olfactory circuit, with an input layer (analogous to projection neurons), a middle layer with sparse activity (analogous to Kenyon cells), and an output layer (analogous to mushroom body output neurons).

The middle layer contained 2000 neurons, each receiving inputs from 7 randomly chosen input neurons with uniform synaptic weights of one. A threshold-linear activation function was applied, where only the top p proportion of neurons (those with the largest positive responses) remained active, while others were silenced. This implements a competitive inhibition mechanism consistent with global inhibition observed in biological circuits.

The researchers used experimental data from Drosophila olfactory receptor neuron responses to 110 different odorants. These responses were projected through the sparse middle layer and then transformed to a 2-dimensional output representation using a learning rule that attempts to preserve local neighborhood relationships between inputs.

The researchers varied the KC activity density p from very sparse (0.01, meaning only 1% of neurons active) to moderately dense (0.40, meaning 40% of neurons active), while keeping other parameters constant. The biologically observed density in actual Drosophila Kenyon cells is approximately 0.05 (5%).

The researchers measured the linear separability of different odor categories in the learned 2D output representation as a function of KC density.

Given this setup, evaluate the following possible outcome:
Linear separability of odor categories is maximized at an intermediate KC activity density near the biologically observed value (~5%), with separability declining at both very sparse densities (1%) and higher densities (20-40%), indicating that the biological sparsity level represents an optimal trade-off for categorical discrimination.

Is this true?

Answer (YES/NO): YES